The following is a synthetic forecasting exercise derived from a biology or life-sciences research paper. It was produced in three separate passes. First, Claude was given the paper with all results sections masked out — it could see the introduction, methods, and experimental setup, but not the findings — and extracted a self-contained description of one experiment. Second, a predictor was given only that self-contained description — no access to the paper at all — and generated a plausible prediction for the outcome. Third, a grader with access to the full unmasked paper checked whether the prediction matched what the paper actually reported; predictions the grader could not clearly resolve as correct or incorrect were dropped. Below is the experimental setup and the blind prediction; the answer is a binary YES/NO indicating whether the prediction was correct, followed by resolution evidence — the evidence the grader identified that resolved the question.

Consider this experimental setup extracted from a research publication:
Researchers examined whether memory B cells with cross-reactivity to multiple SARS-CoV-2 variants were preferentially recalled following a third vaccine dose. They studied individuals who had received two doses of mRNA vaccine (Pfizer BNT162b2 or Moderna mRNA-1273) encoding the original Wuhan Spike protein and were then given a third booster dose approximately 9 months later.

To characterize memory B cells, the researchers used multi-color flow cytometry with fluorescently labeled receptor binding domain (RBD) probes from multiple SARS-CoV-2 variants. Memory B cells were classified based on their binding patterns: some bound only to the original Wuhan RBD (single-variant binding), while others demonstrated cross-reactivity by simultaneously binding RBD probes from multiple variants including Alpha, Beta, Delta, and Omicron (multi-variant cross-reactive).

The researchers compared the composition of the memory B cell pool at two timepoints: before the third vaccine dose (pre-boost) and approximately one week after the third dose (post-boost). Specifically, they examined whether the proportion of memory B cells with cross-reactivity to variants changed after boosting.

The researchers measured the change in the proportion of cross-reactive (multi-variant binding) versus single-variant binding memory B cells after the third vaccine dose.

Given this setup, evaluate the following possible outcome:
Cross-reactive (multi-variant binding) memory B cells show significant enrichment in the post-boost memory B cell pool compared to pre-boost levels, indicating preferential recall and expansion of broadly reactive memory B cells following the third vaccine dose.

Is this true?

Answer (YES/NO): NO